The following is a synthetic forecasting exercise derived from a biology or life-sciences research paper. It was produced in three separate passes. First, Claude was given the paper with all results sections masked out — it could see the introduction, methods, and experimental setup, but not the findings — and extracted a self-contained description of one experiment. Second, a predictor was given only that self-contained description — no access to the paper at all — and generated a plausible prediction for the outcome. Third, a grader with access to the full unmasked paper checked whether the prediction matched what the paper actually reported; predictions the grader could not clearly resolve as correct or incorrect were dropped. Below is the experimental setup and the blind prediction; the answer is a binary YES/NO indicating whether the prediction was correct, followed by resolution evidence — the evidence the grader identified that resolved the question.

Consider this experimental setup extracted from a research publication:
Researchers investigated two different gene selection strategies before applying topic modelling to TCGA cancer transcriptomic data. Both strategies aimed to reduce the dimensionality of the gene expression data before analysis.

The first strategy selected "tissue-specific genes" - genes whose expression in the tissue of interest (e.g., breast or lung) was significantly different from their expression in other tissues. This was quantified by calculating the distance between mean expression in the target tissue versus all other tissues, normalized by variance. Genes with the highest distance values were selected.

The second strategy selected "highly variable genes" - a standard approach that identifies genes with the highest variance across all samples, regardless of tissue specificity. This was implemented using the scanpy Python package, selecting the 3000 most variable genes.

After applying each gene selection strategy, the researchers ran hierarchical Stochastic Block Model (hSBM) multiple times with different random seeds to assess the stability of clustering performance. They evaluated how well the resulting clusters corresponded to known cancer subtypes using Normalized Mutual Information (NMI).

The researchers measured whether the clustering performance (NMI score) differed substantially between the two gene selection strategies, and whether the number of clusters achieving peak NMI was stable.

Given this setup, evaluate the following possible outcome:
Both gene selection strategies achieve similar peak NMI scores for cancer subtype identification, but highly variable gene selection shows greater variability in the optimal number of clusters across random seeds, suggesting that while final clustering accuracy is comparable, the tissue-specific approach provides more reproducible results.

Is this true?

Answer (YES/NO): NO